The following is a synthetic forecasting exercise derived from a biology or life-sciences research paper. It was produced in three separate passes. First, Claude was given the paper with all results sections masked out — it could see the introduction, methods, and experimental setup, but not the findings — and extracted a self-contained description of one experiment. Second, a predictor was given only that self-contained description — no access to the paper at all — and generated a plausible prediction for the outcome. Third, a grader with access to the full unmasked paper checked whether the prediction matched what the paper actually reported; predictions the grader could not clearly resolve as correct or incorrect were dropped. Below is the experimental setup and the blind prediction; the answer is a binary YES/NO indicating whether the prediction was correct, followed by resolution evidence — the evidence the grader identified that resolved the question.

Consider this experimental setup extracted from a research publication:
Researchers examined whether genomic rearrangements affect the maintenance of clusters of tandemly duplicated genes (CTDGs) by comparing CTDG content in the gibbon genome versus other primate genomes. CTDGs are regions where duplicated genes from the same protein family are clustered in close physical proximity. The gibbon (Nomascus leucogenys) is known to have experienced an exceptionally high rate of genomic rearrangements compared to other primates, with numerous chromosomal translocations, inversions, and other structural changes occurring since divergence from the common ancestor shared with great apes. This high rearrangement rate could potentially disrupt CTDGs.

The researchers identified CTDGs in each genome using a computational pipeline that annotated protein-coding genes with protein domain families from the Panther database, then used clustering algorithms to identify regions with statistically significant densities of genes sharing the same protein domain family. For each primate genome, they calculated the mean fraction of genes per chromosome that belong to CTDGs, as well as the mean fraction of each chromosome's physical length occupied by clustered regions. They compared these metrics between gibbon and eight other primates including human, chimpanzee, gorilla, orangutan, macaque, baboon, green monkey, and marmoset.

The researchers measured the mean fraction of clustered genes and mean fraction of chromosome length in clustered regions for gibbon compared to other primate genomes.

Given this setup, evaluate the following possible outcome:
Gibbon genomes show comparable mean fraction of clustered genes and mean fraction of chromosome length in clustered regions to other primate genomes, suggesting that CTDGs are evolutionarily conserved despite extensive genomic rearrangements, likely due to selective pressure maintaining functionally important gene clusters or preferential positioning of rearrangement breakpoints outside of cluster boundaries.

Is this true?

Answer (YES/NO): YES